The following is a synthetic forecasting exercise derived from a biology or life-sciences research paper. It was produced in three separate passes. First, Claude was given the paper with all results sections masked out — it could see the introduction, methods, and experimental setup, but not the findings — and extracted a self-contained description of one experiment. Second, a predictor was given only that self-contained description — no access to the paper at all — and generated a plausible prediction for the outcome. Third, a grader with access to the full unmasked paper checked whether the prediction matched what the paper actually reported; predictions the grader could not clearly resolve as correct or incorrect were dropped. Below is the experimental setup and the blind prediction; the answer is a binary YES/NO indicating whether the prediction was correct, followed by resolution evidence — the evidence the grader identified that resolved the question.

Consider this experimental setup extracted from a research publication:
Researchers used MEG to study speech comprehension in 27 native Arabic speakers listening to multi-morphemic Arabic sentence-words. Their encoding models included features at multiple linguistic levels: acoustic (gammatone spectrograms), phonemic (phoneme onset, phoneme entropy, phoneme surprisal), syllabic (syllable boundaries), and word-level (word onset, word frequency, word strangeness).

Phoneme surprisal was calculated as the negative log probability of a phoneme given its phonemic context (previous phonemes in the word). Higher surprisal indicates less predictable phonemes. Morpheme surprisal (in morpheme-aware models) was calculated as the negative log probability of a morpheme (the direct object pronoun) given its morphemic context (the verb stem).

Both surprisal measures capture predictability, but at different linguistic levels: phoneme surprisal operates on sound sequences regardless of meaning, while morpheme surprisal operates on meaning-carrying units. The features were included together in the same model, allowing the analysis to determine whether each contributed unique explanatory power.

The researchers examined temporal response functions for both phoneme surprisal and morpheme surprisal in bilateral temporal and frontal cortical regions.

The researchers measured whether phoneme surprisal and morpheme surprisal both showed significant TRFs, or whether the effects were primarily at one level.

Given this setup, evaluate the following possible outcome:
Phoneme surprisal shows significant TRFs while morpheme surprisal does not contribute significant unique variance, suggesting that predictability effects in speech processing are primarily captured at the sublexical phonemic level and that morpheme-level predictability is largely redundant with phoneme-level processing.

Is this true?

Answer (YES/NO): NO